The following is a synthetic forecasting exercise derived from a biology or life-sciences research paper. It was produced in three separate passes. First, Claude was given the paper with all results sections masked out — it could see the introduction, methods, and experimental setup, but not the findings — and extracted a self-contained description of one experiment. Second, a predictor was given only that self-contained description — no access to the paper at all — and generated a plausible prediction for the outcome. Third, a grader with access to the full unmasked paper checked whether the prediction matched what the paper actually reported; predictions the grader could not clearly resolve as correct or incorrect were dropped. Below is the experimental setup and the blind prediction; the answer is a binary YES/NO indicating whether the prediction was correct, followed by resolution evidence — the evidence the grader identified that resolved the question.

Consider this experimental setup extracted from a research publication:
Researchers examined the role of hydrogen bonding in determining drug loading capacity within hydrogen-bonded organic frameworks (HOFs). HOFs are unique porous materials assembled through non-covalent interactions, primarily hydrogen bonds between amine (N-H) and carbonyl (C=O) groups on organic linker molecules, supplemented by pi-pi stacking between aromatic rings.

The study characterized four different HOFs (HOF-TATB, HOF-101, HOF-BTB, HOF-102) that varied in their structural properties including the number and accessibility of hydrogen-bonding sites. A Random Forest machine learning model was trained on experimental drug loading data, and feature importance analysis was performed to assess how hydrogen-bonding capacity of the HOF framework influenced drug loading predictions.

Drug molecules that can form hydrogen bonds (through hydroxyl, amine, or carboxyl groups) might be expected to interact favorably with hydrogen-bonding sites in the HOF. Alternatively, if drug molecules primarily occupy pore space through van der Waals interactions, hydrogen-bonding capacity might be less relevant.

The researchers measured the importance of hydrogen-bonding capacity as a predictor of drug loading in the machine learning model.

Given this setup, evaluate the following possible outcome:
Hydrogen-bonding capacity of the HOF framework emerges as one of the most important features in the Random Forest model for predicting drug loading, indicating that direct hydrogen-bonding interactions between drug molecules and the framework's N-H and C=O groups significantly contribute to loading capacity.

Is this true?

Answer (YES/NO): NO